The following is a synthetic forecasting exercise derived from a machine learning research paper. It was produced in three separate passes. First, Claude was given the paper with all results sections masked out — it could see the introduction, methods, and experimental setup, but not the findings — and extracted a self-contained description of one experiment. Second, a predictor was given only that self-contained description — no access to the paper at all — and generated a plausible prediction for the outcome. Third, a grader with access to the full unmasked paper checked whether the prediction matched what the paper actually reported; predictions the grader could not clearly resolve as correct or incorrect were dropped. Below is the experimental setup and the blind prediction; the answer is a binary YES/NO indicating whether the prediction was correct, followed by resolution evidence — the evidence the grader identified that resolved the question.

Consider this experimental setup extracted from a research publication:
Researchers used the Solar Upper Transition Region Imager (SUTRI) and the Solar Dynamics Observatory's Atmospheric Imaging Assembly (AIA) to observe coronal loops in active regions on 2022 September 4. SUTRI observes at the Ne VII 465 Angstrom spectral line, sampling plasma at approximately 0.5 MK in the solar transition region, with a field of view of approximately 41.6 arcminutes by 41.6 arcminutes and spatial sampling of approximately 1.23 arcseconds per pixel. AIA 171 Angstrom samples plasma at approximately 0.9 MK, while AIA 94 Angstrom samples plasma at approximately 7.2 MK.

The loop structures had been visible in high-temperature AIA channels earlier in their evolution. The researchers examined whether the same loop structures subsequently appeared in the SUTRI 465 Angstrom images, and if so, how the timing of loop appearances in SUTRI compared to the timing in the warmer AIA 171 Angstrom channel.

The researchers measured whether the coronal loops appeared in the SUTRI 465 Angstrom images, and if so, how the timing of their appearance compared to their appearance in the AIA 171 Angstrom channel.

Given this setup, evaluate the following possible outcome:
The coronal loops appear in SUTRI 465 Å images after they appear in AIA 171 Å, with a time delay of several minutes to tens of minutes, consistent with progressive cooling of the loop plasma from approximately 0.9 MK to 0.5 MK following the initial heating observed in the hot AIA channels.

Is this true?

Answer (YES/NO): NO